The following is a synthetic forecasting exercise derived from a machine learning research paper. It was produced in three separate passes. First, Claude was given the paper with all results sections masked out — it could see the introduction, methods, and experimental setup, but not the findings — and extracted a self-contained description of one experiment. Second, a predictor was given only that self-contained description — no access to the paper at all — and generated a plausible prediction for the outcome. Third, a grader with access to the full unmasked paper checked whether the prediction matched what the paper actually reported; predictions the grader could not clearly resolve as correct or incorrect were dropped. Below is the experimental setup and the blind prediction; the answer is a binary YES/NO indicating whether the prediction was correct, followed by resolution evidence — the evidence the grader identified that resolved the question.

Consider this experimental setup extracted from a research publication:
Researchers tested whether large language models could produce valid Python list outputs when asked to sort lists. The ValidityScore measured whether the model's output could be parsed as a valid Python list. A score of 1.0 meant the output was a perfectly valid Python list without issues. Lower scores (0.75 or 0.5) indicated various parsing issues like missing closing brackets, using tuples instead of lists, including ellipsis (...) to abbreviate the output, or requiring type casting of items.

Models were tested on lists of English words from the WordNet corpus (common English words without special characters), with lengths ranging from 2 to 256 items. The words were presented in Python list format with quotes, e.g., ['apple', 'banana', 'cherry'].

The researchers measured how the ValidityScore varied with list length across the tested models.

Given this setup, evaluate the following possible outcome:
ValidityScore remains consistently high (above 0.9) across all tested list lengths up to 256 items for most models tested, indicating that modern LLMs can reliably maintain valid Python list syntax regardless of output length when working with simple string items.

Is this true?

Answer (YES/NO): NO